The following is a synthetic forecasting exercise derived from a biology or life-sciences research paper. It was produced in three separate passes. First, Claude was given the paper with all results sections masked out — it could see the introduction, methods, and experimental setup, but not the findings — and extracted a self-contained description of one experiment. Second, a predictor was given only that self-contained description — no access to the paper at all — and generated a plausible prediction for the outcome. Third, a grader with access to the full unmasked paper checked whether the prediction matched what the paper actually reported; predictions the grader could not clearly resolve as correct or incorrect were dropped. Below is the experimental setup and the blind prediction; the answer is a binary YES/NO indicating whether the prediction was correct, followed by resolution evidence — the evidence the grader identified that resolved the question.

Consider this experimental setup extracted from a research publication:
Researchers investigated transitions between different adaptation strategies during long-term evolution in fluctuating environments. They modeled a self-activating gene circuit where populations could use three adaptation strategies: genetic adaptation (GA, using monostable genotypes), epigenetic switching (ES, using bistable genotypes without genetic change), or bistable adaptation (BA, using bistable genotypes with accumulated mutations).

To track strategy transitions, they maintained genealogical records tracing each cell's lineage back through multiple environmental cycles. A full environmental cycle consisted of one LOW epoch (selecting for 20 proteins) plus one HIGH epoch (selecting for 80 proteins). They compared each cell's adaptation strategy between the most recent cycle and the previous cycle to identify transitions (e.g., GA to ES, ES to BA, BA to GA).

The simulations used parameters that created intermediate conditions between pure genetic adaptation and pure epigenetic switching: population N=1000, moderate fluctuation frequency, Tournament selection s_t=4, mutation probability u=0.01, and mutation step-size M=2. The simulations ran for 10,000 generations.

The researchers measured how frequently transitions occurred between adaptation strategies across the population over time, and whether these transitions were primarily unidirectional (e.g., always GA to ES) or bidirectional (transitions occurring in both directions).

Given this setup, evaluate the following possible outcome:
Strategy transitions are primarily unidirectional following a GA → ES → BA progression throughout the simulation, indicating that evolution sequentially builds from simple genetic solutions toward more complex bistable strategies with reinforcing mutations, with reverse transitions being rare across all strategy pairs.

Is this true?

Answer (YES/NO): NO